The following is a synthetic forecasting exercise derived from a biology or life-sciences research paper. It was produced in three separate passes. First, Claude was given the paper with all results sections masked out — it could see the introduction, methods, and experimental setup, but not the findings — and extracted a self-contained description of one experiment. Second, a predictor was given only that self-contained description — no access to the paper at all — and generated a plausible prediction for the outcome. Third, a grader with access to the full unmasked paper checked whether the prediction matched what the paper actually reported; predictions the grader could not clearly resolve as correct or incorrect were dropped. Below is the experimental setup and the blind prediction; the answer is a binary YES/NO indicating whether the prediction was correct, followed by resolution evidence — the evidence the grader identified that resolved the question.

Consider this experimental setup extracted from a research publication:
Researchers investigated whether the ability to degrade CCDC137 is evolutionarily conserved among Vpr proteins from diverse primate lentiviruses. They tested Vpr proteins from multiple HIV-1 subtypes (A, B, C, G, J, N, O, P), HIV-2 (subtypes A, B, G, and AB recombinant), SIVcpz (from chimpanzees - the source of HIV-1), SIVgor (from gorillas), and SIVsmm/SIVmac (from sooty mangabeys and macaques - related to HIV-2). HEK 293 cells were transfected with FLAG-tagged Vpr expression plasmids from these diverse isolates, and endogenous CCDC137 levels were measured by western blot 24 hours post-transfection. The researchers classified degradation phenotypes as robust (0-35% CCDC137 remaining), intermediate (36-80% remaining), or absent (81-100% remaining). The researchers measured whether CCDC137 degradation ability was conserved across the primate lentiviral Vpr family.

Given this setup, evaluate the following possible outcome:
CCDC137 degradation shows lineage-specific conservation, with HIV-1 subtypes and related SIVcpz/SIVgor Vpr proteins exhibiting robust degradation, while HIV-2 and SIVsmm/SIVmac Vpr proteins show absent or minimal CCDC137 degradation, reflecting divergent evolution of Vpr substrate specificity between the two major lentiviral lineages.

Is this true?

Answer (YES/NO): NO